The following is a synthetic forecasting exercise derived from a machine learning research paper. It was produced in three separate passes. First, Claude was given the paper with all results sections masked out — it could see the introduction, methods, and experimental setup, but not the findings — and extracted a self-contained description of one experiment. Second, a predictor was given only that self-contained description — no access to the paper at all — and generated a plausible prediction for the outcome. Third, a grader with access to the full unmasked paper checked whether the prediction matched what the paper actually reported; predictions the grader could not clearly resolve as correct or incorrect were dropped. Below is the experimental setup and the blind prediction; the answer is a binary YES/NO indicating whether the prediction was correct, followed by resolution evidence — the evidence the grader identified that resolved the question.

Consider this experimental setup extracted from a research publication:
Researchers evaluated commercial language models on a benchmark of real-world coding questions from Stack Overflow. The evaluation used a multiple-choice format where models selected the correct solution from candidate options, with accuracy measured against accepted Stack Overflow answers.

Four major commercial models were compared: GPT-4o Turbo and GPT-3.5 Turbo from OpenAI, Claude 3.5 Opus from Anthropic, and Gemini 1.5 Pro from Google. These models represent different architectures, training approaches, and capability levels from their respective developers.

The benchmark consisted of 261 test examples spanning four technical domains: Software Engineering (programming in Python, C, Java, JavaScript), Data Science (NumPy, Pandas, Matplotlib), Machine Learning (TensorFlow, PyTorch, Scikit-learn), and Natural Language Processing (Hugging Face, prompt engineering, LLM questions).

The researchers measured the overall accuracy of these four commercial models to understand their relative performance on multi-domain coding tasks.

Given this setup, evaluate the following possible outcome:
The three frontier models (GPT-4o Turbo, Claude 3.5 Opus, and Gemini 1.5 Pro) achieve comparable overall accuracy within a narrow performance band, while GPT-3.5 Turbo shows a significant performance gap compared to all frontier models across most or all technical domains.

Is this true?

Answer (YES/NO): NO